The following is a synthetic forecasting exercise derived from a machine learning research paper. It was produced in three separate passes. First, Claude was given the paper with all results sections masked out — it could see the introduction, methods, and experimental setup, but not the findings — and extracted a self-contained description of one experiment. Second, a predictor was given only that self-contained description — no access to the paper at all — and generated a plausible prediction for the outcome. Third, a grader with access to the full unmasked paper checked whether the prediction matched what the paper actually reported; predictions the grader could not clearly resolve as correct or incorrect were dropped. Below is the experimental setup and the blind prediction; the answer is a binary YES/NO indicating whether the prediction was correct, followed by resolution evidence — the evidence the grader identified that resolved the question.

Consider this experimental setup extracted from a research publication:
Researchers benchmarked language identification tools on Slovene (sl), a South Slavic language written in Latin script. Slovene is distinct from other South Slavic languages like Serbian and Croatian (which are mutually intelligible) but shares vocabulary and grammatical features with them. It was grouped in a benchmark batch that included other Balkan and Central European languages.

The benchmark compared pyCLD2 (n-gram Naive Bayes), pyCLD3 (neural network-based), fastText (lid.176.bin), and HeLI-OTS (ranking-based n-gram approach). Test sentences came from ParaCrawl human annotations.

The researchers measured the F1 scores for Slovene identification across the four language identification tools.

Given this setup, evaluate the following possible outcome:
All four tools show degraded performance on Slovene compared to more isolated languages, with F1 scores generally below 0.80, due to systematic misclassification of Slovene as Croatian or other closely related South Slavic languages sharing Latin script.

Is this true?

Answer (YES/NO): NO